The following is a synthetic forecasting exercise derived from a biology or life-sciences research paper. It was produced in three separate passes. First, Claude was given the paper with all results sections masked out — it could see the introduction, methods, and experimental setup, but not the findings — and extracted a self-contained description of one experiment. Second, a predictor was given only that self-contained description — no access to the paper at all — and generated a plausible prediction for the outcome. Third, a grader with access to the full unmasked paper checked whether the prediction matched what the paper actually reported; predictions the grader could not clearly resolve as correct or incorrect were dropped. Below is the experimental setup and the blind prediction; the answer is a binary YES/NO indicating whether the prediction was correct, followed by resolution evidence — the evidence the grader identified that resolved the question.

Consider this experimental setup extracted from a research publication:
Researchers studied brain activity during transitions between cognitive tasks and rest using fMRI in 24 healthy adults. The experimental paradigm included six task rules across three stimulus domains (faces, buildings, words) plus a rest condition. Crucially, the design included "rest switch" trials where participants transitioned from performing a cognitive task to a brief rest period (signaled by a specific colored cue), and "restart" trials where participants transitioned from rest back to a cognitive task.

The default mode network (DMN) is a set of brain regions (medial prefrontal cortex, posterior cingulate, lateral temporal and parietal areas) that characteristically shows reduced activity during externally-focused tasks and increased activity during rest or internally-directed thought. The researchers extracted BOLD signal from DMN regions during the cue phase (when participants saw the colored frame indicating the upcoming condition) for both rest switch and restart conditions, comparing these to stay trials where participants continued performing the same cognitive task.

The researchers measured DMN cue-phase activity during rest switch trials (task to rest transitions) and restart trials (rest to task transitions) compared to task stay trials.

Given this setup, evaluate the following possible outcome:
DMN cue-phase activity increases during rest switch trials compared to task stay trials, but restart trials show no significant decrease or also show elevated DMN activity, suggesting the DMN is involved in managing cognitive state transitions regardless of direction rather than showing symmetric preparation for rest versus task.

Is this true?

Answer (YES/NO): YES